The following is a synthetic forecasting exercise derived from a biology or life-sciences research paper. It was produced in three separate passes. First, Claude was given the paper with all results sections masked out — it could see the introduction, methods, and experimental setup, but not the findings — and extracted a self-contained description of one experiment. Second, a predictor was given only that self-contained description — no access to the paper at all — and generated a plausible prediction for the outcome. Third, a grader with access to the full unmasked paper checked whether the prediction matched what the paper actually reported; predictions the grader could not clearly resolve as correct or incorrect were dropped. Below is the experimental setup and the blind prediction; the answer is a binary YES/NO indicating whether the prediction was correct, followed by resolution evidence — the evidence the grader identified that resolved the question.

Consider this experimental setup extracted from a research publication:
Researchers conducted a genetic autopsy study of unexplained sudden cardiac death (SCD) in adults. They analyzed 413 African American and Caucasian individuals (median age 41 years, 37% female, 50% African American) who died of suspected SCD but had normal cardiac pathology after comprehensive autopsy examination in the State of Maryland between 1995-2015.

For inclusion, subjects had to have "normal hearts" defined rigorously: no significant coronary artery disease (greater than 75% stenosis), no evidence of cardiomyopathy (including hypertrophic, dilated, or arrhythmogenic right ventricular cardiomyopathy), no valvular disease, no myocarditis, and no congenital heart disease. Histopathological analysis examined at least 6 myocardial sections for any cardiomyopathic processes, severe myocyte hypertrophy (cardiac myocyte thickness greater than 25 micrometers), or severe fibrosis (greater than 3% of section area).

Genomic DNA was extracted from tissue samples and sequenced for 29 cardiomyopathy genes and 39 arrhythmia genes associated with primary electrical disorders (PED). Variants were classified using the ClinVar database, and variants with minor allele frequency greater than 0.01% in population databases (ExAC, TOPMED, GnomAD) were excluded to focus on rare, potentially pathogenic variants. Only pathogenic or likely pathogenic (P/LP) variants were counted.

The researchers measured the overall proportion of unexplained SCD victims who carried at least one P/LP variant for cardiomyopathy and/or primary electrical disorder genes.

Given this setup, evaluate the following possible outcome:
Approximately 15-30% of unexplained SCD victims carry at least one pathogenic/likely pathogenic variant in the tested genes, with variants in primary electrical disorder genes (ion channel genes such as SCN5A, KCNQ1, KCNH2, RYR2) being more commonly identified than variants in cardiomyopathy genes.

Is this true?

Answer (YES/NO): NO